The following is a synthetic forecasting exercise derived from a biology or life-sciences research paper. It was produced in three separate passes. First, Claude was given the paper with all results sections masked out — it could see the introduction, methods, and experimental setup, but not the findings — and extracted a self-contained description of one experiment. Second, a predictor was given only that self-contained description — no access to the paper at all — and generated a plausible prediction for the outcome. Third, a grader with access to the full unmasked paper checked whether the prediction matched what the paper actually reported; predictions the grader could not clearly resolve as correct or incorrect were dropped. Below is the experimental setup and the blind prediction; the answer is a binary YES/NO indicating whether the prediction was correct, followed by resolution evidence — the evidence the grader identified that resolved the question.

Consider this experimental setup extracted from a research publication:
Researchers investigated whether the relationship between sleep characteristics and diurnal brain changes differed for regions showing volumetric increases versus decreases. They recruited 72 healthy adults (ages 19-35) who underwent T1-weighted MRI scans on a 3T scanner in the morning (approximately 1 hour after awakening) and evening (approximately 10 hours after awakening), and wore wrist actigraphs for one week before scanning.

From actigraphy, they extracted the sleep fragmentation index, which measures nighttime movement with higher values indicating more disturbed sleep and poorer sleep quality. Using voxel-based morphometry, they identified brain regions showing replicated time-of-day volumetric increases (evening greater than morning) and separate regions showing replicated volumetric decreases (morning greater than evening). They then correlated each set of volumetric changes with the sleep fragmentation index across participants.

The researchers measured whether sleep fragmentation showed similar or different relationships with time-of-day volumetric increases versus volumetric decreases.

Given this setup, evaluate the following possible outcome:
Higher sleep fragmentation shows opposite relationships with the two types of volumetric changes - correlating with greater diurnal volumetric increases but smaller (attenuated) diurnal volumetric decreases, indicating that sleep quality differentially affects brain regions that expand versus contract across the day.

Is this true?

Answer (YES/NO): NO